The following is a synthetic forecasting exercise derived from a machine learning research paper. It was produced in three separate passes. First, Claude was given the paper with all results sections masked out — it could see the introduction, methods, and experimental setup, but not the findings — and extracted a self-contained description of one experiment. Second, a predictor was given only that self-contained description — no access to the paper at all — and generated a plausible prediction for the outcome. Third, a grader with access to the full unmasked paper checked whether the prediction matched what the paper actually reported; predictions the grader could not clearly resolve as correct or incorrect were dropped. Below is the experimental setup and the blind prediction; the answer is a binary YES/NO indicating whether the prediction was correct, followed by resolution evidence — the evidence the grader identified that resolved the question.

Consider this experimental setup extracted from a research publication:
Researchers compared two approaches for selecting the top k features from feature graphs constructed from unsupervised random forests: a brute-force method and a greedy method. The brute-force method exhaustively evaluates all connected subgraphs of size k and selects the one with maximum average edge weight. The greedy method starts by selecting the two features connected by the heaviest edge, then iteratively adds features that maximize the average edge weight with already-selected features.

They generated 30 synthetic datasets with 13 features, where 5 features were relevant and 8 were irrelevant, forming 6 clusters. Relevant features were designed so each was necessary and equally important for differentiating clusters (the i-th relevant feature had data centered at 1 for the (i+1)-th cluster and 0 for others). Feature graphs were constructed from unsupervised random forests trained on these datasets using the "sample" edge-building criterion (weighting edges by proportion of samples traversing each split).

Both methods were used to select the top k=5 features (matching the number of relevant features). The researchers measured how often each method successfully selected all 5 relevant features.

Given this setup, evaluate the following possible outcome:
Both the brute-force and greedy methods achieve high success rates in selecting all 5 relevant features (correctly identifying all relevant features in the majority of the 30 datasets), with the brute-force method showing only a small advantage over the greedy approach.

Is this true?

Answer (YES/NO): NO